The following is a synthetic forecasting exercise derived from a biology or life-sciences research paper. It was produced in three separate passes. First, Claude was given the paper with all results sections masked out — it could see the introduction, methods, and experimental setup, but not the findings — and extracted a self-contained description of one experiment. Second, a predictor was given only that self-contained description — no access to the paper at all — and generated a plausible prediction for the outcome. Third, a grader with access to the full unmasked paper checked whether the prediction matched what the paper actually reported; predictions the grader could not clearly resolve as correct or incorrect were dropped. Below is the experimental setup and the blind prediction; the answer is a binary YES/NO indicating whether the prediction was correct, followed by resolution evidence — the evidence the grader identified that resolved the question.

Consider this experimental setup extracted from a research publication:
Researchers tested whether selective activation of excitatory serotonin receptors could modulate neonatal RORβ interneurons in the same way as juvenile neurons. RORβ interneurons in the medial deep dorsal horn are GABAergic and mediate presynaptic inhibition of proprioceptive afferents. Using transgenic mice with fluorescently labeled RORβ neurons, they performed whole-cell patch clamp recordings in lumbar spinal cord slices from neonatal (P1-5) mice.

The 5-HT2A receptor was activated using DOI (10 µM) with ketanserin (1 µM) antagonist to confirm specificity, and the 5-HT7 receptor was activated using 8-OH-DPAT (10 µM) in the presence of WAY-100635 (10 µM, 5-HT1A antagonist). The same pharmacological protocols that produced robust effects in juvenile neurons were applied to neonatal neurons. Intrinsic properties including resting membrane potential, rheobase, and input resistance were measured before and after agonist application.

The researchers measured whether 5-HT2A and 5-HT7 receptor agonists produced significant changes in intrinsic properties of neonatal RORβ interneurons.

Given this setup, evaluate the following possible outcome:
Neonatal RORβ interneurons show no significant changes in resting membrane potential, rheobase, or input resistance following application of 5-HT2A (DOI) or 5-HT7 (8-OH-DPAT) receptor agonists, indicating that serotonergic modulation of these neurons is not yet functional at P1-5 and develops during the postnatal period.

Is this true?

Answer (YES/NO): YES